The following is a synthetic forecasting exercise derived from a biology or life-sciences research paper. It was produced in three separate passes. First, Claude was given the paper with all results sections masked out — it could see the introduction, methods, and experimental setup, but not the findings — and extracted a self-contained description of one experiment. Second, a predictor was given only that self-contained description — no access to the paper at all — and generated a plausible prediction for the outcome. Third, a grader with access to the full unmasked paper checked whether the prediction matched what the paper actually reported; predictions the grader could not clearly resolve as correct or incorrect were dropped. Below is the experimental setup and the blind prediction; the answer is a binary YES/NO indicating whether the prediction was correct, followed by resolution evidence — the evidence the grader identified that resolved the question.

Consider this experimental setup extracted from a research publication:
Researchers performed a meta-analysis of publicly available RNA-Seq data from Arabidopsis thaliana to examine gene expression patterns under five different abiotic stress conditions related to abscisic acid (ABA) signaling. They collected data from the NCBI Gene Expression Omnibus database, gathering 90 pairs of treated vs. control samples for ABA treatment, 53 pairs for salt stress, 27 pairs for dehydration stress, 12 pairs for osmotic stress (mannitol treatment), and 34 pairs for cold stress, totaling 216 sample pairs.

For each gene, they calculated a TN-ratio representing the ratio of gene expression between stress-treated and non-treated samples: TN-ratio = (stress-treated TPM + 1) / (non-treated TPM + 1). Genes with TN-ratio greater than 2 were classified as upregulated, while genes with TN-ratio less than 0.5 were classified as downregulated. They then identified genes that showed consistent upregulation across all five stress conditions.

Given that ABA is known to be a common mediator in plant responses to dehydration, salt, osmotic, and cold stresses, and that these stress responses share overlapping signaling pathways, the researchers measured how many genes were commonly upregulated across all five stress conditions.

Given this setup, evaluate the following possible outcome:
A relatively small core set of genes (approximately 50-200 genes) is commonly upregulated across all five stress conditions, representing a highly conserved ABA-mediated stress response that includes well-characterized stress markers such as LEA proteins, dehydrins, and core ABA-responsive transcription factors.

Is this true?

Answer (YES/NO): NO